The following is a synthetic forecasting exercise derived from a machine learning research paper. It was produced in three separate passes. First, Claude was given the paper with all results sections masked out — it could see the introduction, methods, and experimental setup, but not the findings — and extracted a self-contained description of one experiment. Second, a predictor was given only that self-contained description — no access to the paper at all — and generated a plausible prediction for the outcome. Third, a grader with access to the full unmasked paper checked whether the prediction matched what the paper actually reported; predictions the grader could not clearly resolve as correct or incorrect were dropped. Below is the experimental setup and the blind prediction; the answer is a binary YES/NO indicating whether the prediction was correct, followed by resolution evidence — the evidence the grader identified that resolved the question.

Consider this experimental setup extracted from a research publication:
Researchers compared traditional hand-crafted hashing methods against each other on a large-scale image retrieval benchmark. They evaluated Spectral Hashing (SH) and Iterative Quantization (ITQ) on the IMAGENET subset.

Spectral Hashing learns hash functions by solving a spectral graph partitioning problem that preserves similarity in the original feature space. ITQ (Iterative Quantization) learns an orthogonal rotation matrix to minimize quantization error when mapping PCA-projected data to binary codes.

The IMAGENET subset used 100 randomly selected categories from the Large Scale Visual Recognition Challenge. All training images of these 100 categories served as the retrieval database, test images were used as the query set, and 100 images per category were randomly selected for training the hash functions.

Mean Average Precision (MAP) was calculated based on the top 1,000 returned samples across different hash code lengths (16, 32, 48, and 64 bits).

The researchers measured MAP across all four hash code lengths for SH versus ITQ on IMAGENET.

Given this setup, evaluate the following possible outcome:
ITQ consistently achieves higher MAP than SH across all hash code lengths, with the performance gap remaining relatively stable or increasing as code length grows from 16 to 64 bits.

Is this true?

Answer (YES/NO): YES